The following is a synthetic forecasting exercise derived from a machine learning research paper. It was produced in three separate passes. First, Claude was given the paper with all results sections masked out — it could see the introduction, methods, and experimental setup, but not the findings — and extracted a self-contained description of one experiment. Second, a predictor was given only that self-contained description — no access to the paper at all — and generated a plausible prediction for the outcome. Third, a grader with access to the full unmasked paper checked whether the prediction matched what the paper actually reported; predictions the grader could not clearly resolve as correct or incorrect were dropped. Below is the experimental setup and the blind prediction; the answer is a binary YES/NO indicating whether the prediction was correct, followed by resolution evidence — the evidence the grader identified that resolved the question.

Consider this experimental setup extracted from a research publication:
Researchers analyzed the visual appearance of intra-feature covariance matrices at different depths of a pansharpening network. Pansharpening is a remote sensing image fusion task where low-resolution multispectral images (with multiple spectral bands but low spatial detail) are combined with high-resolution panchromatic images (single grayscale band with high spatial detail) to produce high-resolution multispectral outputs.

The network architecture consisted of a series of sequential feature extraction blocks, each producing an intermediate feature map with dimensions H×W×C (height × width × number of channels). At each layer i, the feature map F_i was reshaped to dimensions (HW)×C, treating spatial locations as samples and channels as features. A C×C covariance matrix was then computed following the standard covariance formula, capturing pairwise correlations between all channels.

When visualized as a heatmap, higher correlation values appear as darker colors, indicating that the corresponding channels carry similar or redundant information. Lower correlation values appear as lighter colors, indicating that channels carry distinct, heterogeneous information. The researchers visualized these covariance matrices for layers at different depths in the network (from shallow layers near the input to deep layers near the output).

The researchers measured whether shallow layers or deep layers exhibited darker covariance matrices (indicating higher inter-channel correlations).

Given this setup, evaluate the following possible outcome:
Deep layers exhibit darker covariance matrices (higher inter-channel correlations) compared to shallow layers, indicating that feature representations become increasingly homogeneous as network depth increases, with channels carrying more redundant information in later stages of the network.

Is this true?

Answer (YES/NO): YES